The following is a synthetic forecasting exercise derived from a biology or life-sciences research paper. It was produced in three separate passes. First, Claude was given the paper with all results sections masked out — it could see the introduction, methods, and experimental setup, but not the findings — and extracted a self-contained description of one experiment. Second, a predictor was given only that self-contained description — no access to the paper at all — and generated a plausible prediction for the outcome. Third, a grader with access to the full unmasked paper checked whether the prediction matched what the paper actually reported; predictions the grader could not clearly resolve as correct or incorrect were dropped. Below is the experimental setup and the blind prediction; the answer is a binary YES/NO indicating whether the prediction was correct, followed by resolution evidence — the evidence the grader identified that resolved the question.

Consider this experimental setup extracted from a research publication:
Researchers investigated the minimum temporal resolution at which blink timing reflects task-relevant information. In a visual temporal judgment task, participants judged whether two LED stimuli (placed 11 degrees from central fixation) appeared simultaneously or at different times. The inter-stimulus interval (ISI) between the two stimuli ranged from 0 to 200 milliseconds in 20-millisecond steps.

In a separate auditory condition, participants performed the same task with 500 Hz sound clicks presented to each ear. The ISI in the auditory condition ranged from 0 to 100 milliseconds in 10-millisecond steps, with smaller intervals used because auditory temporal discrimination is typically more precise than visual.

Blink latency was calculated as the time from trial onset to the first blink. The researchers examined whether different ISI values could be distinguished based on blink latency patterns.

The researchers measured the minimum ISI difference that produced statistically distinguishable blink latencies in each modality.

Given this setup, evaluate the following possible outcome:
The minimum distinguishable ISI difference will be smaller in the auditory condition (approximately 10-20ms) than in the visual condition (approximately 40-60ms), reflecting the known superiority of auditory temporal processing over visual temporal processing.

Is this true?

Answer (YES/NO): NO